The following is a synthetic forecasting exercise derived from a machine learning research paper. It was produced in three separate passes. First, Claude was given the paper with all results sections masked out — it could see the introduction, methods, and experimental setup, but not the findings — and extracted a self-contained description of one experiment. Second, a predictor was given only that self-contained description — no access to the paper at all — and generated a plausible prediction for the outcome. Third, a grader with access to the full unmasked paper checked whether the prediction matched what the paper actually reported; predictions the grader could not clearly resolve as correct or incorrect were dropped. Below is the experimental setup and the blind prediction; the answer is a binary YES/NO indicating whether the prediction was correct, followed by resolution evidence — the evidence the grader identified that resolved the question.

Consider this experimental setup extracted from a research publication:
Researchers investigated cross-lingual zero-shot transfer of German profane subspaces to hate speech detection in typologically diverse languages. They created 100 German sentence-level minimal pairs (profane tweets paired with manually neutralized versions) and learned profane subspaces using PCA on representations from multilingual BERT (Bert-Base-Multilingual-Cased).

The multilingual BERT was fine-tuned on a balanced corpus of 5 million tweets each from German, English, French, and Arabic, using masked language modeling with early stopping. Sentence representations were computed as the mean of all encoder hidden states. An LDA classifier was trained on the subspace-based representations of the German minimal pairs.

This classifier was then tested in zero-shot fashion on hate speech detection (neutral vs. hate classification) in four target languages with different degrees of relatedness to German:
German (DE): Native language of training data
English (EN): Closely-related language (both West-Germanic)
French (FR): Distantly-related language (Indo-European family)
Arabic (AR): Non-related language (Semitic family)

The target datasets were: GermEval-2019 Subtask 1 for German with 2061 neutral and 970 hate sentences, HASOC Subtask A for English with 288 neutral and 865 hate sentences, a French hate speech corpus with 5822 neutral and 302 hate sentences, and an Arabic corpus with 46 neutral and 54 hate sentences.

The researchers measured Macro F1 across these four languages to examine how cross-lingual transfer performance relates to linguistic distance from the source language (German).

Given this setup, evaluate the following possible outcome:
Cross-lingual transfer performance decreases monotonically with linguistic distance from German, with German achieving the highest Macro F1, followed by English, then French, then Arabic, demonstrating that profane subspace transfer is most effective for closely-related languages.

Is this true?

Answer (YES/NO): NO